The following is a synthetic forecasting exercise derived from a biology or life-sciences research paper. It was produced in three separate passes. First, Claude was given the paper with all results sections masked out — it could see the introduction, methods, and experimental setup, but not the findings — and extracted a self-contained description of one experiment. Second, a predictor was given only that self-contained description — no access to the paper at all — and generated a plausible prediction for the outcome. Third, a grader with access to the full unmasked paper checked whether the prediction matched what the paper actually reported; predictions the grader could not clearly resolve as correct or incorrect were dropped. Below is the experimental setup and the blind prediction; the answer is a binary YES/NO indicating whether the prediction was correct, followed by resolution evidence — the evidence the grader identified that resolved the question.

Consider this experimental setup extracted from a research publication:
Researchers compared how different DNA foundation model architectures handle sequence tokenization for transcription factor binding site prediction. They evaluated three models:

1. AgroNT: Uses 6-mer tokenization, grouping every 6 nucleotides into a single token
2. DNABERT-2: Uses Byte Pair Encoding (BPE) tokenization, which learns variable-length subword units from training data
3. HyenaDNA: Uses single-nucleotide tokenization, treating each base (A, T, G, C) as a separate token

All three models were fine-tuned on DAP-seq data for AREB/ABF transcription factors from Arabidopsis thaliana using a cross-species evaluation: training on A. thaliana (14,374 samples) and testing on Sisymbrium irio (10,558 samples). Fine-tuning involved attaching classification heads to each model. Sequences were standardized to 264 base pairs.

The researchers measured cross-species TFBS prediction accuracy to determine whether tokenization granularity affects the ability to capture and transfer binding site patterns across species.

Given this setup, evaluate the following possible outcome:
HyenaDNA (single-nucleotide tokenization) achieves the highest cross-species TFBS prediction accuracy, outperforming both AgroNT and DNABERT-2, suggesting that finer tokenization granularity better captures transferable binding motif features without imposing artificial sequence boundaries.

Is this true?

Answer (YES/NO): NO